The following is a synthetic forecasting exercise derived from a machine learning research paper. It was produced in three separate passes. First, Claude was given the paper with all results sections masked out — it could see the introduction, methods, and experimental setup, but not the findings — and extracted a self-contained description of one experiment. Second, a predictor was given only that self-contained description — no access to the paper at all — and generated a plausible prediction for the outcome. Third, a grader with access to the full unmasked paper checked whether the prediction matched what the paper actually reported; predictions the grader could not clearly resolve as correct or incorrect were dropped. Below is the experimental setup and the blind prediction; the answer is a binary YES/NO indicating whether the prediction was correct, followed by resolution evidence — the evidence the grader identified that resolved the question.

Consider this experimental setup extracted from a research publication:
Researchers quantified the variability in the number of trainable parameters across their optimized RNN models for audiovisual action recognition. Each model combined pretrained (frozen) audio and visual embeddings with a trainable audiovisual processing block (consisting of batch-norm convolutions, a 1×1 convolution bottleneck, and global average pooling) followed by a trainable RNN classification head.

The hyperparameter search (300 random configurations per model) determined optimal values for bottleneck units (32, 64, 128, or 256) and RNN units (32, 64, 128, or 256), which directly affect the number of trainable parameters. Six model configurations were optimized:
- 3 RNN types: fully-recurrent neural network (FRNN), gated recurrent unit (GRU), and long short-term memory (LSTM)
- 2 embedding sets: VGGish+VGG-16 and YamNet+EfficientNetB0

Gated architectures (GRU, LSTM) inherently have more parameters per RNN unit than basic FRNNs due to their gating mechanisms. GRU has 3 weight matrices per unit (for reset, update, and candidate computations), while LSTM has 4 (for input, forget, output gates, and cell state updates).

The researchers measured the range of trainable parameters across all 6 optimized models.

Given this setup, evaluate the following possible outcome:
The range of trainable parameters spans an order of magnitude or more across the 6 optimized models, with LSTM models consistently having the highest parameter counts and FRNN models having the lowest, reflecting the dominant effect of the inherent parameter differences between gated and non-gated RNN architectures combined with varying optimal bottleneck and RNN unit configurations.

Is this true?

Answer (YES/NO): NO